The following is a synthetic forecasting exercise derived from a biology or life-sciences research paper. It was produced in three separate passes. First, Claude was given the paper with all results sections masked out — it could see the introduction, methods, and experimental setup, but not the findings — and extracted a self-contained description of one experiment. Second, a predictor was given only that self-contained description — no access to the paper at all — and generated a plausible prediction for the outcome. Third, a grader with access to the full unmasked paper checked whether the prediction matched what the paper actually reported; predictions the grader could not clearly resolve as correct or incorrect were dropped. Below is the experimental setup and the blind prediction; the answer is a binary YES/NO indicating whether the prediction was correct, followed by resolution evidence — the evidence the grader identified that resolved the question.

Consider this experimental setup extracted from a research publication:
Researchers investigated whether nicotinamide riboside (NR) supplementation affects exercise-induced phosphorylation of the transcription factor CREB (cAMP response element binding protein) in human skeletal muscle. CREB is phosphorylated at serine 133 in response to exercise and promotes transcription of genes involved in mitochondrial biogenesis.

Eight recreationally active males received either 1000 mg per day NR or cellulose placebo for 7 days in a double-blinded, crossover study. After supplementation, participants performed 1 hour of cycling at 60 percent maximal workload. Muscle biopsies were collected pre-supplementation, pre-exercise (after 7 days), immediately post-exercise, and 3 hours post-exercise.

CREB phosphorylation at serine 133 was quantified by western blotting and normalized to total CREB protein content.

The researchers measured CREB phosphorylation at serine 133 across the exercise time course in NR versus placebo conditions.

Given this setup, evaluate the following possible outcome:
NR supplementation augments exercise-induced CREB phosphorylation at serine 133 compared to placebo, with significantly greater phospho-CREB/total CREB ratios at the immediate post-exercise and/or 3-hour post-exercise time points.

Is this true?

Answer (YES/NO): NO